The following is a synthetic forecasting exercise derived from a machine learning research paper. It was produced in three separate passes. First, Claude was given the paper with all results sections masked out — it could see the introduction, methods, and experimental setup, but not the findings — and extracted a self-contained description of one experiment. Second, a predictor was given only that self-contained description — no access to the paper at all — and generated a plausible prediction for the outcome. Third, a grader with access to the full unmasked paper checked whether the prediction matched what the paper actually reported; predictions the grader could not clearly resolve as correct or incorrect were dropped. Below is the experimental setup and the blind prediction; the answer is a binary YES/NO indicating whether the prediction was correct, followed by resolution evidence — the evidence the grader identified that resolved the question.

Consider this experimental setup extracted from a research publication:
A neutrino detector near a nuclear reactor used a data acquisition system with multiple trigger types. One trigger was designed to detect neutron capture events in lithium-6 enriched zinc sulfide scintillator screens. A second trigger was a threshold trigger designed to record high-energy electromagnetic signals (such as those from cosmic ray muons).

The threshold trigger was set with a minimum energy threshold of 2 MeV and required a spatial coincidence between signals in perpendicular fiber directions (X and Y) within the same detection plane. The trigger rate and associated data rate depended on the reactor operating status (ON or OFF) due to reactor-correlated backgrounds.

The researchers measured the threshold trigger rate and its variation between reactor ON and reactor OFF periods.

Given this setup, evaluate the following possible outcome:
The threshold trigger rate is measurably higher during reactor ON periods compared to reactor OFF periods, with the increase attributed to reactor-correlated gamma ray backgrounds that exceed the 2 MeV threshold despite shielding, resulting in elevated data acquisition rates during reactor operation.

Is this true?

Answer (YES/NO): YES